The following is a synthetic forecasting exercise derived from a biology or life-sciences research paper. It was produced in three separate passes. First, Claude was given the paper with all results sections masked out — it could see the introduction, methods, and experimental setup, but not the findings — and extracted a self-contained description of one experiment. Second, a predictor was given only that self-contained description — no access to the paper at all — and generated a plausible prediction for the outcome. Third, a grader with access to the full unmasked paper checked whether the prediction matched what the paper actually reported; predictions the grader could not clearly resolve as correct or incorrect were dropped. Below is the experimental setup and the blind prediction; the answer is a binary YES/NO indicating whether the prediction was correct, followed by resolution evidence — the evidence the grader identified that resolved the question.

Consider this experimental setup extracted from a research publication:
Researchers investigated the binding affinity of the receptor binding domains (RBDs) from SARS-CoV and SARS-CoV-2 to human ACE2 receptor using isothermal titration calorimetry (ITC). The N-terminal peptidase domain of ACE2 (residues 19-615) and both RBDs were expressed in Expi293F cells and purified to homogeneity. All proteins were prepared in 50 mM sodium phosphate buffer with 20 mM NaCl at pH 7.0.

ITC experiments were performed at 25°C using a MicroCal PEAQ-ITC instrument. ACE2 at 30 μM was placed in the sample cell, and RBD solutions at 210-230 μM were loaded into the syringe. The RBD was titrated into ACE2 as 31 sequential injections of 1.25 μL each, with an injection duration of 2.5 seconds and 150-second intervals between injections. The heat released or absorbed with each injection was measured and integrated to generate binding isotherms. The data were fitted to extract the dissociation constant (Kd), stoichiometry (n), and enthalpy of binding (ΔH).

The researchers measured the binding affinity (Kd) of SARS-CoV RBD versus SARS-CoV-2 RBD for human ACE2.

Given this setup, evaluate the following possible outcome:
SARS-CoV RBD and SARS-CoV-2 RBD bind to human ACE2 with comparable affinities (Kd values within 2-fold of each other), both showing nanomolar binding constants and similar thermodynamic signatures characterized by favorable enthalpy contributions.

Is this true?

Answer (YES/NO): NO